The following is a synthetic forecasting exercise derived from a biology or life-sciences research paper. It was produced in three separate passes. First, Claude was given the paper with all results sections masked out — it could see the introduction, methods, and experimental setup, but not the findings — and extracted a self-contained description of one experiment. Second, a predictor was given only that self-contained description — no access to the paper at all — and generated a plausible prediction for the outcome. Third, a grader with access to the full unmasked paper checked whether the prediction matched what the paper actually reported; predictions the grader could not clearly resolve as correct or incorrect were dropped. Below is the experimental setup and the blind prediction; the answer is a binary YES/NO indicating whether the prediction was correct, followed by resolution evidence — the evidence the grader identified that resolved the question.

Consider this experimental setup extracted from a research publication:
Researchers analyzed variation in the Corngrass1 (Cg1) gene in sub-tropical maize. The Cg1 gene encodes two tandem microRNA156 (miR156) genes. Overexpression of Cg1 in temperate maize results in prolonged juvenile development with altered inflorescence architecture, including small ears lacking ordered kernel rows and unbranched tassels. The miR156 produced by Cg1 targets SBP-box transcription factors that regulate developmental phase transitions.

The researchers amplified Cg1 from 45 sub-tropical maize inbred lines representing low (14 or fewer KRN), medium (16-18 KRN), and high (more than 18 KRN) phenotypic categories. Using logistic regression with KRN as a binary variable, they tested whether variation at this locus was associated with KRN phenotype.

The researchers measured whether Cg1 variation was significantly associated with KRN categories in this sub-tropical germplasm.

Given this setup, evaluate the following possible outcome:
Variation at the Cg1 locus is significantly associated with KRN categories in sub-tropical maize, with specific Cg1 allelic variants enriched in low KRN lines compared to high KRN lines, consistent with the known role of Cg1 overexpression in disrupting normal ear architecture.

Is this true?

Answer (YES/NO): NO